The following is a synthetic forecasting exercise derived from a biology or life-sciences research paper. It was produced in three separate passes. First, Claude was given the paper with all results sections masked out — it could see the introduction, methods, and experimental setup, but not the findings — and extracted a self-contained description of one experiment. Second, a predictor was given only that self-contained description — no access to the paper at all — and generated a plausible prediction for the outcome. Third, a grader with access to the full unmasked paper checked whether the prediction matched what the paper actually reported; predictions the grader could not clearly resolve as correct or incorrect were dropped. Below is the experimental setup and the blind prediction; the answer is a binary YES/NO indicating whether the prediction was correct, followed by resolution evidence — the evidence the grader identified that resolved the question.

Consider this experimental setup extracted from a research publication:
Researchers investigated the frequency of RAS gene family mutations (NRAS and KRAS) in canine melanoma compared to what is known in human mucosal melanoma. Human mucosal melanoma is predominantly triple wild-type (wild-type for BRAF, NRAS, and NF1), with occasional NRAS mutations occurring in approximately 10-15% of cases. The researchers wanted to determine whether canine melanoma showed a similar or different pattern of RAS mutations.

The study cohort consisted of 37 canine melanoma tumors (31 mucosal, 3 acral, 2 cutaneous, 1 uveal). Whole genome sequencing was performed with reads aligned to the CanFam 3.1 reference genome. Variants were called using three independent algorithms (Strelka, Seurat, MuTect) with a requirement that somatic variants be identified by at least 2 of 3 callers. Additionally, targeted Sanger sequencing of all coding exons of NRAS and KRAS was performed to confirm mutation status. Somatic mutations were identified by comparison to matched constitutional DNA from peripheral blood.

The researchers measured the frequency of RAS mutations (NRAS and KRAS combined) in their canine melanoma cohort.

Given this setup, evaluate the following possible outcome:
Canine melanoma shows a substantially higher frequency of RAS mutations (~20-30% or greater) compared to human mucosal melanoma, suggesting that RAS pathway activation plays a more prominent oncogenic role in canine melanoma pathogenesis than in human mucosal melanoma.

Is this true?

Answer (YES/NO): YES